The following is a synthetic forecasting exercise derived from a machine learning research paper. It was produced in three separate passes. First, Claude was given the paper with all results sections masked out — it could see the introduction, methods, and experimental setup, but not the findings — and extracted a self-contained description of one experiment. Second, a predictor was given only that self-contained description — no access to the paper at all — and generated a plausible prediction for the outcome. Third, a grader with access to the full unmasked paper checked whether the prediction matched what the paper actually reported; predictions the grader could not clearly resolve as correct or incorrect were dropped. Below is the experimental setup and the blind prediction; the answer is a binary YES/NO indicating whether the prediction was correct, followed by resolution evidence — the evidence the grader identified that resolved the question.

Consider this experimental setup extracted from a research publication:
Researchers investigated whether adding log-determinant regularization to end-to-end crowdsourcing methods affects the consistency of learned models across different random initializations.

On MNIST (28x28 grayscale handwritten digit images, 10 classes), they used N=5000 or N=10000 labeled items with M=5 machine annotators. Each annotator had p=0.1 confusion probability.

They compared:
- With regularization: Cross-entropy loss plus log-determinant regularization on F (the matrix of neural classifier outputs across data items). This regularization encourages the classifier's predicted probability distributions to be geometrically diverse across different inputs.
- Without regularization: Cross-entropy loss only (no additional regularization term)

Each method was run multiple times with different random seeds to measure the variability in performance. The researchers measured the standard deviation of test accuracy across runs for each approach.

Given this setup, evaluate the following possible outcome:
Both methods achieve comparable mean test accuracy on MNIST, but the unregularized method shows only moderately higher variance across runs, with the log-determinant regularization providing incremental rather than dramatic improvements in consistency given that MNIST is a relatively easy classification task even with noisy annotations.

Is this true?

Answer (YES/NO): NO